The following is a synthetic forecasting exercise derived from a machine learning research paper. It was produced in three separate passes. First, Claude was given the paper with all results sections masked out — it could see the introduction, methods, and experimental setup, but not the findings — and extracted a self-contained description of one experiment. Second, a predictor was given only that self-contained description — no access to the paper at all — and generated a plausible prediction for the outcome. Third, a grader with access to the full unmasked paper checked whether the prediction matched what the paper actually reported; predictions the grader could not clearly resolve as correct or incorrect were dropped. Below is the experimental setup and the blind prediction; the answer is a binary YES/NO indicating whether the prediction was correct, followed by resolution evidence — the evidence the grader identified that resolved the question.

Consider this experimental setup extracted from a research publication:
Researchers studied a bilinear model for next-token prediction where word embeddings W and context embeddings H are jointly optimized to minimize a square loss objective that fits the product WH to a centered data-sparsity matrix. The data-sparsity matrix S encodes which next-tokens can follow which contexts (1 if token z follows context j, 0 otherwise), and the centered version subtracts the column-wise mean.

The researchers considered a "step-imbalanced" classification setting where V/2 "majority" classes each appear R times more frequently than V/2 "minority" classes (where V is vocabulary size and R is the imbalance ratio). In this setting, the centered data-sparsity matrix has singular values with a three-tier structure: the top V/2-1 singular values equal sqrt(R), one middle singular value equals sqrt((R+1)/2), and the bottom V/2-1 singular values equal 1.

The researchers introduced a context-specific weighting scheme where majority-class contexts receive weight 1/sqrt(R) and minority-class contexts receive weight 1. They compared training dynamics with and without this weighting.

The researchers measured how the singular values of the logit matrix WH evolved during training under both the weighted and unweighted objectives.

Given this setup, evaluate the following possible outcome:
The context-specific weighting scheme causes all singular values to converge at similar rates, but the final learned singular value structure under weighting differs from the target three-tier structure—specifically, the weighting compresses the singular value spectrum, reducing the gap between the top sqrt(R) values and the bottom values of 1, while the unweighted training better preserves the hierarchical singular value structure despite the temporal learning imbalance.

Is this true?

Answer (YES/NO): NO